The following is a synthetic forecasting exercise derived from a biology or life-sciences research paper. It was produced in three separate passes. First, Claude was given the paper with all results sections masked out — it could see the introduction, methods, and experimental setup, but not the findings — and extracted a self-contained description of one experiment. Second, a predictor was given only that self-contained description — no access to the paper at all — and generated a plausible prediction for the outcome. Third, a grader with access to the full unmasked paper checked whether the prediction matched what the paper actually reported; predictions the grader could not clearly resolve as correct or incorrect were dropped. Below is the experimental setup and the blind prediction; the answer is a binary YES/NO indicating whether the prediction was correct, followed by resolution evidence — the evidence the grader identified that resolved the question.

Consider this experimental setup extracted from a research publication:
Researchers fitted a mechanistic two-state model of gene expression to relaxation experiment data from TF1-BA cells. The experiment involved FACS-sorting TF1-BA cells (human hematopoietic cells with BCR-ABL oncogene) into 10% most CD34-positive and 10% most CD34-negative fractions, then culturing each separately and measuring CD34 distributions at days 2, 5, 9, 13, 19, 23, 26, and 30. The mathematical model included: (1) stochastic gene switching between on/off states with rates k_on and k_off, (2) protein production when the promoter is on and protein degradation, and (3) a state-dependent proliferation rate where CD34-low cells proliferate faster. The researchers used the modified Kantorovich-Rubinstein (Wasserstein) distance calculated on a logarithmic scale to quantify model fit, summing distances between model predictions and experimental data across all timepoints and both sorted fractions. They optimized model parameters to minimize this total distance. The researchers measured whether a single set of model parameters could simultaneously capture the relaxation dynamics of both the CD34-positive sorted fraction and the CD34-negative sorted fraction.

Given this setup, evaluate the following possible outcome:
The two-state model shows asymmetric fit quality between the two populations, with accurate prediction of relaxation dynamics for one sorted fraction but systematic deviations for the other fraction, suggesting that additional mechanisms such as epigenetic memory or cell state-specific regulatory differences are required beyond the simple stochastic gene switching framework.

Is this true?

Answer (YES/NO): NO